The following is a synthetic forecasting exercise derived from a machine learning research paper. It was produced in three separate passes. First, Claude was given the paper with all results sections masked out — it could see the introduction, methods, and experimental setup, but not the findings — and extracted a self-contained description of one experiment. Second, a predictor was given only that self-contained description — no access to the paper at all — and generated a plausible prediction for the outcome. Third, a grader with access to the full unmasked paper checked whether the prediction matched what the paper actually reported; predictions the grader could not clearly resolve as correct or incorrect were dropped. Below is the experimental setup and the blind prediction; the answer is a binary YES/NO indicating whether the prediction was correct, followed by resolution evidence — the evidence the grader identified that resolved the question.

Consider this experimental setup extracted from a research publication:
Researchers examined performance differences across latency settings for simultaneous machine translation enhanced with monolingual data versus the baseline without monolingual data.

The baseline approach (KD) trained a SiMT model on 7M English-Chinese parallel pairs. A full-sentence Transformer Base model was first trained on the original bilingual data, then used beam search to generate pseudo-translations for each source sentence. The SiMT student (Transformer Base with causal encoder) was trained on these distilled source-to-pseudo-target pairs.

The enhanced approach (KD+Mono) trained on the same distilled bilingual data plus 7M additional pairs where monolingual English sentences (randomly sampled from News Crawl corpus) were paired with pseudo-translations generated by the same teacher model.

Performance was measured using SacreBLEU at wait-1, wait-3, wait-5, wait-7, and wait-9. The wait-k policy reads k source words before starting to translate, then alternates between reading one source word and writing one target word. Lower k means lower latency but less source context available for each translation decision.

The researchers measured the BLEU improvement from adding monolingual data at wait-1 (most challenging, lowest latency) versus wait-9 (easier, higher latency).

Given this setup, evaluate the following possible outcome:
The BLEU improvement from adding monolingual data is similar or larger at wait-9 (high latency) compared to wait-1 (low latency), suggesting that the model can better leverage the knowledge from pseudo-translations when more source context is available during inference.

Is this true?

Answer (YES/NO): NO